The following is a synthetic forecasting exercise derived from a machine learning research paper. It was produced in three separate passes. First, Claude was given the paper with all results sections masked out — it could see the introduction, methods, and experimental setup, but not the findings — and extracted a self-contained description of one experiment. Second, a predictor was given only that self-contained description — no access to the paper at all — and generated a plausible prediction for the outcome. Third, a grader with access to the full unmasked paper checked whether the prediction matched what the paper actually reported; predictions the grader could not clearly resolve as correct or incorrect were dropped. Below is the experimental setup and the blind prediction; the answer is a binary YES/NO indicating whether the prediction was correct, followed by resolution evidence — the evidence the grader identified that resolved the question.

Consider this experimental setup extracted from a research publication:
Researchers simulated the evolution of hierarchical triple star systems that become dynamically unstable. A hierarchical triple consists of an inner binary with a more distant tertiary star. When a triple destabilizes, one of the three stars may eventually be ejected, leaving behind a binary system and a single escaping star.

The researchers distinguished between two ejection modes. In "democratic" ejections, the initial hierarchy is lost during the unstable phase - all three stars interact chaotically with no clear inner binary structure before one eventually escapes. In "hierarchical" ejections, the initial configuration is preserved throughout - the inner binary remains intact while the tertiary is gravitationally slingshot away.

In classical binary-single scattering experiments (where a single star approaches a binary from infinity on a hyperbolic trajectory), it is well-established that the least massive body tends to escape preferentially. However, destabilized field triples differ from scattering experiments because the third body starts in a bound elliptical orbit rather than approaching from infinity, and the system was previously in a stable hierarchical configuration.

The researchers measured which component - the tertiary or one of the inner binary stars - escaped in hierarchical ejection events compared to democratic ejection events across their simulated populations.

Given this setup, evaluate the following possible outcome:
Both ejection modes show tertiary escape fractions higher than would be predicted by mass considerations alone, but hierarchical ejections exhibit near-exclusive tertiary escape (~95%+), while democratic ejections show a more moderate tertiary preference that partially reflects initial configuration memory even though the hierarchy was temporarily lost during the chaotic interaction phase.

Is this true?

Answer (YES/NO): NO